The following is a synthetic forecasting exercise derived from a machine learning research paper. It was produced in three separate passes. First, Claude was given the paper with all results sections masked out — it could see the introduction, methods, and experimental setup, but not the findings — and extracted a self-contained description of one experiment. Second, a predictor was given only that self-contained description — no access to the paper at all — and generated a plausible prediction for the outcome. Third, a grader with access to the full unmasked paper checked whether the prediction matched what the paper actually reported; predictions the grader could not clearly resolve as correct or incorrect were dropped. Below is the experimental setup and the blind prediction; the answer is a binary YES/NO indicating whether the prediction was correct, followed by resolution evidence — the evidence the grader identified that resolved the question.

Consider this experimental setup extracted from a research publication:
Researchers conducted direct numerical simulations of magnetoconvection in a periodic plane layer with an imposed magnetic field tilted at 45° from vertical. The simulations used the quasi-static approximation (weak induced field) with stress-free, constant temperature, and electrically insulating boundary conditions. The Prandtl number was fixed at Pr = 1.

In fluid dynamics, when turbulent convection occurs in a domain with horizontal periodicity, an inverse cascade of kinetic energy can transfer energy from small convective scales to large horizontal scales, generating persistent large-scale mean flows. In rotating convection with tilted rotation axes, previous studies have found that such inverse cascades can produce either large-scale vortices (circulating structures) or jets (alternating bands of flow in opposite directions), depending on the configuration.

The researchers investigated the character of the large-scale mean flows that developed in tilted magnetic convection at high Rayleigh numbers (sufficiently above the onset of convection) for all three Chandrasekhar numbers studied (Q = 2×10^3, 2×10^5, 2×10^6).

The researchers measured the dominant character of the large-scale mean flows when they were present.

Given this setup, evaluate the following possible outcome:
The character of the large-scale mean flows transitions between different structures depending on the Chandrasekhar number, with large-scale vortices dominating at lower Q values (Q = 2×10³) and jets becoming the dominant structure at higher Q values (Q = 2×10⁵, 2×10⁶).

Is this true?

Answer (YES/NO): NO